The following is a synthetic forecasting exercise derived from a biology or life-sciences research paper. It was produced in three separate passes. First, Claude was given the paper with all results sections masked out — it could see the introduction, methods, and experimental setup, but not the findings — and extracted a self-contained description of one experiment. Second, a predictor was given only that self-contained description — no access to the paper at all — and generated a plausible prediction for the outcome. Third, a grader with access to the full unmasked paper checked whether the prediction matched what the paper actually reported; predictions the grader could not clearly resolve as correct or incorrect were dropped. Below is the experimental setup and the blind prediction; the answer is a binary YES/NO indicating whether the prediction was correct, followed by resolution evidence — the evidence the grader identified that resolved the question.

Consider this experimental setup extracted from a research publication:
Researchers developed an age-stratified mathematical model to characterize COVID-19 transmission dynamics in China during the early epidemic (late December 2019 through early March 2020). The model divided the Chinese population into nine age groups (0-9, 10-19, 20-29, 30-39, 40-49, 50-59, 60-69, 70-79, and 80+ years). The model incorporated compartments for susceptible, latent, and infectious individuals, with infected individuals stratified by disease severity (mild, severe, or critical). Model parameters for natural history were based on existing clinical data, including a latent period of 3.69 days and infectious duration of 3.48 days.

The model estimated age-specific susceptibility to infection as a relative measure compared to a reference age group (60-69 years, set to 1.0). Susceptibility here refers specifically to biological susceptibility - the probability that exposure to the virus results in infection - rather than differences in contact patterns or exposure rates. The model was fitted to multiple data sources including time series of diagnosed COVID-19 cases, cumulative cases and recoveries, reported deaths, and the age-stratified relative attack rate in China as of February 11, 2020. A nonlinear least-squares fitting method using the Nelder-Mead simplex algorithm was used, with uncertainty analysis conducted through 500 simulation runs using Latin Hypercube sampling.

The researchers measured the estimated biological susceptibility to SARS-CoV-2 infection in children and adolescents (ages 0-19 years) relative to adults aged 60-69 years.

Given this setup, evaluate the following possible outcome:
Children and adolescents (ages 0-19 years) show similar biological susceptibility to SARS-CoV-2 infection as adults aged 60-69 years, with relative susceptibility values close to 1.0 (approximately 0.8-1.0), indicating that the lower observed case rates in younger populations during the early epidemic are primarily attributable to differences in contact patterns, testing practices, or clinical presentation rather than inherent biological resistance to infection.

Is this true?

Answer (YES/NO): NO